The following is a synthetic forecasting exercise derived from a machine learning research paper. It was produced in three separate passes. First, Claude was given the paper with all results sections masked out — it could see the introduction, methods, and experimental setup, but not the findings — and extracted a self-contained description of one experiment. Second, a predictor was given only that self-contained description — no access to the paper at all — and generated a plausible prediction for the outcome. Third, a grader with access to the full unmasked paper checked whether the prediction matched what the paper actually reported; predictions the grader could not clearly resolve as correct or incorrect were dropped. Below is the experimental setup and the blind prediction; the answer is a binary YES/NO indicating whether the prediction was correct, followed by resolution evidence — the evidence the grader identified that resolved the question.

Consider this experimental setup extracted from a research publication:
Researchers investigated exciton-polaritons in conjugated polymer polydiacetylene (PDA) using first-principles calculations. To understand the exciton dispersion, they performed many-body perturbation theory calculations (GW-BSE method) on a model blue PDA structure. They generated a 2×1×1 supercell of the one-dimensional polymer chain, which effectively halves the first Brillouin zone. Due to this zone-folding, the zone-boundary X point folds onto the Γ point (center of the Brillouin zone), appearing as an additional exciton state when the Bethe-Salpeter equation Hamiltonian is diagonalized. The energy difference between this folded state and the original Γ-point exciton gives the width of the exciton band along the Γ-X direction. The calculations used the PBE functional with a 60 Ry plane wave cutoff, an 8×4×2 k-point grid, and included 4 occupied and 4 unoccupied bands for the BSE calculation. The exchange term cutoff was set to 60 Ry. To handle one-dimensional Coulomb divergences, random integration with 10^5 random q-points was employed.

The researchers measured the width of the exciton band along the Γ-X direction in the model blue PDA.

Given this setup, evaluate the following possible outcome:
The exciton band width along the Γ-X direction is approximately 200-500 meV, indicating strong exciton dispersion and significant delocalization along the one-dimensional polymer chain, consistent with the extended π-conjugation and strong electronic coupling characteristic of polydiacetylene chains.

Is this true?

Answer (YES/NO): NO